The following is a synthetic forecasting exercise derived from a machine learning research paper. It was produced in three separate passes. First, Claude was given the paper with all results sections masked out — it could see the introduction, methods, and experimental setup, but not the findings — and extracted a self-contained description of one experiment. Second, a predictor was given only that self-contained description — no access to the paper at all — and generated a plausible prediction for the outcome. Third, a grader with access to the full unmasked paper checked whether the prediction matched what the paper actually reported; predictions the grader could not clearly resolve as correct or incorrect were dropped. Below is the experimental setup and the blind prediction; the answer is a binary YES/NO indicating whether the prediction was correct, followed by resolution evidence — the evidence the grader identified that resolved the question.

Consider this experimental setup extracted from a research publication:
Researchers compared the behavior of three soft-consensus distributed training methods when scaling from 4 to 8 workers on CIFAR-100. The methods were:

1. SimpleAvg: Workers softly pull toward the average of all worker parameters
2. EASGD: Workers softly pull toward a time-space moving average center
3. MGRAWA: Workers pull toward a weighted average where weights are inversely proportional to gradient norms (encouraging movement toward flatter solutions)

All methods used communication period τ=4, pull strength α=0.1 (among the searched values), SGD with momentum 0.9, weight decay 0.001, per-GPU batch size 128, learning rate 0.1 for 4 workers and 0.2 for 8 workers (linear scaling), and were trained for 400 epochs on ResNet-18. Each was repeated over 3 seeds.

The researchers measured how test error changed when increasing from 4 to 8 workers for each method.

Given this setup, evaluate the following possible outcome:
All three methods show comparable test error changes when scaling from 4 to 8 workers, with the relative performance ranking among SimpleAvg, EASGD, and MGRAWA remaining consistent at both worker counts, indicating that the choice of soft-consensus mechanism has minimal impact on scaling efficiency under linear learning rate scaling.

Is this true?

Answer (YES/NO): NO